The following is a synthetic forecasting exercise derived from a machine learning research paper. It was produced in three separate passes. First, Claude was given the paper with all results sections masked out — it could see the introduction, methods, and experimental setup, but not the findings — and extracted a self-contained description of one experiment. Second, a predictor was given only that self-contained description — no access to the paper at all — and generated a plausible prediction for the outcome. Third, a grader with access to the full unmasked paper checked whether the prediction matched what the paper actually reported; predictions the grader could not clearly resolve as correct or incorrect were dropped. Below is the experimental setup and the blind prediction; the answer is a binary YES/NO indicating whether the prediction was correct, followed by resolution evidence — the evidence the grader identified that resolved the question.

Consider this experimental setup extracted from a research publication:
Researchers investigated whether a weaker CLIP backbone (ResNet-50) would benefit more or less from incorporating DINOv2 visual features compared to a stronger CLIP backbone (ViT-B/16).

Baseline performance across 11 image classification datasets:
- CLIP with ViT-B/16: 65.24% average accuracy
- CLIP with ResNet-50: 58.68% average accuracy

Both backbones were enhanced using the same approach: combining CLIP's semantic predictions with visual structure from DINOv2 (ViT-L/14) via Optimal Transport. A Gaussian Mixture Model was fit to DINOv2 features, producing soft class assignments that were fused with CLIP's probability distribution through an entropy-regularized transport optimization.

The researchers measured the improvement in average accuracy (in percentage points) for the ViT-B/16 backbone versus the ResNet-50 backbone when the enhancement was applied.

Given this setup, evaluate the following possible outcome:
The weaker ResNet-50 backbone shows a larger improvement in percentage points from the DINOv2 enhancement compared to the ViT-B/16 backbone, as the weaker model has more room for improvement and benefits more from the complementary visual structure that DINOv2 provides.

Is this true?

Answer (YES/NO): YES